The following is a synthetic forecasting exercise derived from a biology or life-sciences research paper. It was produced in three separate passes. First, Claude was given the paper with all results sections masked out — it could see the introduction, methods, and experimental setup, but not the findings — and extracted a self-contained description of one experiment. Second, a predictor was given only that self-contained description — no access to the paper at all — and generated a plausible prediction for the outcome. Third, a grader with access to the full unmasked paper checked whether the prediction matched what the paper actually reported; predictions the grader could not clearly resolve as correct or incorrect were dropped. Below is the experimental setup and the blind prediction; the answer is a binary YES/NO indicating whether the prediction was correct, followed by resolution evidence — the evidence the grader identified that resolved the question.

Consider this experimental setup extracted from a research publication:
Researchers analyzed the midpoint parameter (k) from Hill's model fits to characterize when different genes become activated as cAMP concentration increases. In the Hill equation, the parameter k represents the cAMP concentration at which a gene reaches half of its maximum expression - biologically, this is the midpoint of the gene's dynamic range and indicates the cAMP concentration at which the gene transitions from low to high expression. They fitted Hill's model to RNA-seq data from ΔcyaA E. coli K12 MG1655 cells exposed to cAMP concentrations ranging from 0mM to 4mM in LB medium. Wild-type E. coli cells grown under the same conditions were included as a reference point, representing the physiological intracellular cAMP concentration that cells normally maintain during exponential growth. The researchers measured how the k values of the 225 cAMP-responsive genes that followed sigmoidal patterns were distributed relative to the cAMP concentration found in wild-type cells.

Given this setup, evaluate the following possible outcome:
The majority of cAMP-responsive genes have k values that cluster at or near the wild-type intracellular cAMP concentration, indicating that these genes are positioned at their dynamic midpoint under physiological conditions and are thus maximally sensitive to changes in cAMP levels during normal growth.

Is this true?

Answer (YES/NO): YES